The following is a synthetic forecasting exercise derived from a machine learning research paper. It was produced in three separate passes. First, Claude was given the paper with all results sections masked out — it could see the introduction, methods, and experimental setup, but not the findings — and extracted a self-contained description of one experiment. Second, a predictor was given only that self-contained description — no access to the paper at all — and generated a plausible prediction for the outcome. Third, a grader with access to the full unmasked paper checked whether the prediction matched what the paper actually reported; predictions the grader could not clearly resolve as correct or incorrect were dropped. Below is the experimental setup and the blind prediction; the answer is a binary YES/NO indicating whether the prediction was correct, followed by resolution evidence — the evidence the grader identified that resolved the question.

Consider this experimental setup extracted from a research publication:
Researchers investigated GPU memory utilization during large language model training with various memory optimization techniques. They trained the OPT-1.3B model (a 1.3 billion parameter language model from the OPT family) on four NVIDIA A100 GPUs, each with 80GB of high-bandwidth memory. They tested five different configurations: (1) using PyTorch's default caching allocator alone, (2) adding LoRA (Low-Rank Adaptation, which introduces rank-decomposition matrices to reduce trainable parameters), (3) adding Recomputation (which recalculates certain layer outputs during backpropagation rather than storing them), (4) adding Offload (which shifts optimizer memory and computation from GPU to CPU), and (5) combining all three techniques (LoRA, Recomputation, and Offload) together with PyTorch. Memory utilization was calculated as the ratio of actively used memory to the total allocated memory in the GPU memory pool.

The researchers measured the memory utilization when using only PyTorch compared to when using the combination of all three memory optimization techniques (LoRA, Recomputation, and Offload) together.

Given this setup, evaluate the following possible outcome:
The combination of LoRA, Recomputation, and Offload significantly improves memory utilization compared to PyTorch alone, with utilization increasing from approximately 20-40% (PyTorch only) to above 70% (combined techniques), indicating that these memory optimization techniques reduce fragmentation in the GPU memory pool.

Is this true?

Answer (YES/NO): NO